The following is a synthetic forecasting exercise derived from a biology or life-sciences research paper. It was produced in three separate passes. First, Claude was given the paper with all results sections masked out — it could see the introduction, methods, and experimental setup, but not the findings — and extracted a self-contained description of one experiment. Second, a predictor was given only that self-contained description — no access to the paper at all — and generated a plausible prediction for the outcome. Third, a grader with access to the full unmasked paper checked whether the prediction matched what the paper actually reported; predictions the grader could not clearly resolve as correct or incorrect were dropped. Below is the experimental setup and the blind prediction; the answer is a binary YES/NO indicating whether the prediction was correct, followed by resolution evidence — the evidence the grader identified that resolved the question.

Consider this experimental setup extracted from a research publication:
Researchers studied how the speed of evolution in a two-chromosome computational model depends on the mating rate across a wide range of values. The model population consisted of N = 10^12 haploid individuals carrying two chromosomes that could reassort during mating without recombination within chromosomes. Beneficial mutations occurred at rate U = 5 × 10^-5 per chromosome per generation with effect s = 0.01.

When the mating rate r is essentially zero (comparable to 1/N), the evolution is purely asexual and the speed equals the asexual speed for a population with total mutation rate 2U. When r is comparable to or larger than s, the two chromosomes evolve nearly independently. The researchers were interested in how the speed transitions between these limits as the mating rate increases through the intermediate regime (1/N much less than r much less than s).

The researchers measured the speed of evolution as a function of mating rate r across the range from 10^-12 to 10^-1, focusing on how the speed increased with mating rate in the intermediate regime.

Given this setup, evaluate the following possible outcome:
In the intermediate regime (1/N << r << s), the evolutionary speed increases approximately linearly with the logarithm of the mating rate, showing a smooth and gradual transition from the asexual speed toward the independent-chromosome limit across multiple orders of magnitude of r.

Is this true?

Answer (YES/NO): YES